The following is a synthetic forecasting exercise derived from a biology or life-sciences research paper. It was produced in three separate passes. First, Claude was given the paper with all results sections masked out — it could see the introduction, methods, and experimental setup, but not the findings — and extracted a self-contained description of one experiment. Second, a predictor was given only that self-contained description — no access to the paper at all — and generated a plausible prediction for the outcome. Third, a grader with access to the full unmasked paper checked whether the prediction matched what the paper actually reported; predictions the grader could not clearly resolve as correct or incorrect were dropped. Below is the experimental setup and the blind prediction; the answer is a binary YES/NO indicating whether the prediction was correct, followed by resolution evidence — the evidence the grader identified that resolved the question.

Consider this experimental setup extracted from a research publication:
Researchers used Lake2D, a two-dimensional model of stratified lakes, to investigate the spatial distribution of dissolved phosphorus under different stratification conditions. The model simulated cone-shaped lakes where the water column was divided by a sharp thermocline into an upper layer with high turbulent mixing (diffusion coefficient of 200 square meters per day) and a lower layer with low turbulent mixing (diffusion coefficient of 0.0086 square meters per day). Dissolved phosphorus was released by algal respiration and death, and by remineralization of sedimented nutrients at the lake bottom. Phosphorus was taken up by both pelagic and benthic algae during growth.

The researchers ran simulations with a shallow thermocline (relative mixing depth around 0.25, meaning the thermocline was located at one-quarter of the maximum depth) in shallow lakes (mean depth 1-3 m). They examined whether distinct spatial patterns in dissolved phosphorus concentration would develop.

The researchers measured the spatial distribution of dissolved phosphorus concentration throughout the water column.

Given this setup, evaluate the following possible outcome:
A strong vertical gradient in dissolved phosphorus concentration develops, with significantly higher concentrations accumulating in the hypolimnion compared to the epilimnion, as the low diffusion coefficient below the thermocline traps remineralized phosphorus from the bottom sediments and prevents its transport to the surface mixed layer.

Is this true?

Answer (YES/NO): YES